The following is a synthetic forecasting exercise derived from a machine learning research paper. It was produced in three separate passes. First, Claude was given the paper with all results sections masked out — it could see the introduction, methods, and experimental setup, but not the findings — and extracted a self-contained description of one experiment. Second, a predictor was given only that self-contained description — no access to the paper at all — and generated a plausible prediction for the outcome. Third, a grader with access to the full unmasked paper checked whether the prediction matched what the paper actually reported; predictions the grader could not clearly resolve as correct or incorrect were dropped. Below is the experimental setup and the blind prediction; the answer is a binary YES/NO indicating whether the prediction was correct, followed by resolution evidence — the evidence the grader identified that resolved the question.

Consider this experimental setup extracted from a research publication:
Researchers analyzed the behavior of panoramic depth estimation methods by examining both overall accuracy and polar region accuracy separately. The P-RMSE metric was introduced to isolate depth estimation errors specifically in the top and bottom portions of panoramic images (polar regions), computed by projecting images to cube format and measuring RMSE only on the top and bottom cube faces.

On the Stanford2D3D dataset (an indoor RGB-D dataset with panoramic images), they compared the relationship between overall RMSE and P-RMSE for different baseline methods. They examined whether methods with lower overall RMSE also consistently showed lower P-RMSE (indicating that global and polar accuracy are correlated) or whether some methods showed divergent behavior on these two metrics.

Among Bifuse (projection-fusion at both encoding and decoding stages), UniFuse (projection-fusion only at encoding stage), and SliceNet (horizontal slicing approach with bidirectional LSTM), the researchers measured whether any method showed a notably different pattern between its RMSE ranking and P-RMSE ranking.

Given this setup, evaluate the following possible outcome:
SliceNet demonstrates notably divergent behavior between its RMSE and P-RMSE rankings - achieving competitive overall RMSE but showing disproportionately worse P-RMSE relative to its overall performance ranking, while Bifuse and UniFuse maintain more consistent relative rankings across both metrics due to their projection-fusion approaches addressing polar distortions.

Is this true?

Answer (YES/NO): YES